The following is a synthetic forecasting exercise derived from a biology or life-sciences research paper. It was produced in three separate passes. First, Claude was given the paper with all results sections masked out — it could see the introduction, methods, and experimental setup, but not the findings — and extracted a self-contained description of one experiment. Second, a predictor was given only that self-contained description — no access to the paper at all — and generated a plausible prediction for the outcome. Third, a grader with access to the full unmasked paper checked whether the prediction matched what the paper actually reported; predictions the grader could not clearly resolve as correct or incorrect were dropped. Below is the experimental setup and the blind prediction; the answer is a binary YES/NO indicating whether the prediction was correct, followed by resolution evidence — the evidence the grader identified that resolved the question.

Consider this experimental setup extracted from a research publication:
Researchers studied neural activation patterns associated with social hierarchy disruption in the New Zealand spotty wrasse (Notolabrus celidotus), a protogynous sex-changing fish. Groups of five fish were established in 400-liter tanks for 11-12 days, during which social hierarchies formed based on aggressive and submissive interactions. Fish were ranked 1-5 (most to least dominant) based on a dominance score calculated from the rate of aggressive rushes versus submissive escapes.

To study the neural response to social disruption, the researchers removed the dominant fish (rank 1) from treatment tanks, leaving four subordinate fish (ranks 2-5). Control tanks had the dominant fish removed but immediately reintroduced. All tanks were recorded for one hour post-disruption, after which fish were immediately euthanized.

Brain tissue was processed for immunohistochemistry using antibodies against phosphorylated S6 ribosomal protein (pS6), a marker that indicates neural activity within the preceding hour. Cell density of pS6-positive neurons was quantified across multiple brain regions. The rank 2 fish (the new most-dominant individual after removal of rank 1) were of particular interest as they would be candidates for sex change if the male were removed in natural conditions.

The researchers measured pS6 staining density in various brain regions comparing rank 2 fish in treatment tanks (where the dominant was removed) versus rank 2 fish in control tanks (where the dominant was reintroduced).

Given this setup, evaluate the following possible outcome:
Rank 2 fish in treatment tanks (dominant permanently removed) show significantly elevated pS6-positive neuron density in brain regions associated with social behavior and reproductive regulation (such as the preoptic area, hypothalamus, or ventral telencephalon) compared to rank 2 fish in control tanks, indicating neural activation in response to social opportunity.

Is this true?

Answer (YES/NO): YES